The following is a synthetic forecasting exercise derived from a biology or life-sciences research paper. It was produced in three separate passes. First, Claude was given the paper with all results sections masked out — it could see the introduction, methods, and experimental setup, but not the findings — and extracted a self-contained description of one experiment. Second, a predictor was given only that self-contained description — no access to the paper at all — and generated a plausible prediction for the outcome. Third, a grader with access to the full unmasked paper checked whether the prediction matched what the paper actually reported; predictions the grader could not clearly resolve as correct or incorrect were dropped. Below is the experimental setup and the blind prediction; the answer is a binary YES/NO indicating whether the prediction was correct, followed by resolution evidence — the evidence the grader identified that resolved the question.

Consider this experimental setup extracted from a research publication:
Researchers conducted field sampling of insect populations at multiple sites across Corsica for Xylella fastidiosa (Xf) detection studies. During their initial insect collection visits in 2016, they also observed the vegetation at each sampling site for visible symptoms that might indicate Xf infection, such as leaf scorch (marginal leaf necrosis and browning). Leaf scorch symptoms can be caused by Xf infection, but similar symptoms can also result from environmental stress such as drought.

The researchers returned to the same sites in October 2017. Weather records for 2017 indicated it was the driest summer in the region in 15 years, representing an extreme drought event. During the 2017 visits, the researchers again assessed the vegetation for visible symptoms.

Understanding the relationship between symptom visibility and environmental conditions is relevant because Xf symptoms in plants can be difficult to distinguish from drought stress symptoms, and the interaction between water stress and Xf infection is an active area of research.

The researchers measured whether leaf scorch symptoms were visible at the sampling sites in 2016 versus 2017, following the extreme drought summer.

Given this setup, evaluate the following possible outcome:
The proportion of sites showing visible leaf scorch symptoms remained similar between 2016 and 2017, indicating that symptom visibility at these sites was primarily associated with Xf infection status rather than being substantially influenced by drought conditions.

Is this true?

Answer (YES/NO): NO